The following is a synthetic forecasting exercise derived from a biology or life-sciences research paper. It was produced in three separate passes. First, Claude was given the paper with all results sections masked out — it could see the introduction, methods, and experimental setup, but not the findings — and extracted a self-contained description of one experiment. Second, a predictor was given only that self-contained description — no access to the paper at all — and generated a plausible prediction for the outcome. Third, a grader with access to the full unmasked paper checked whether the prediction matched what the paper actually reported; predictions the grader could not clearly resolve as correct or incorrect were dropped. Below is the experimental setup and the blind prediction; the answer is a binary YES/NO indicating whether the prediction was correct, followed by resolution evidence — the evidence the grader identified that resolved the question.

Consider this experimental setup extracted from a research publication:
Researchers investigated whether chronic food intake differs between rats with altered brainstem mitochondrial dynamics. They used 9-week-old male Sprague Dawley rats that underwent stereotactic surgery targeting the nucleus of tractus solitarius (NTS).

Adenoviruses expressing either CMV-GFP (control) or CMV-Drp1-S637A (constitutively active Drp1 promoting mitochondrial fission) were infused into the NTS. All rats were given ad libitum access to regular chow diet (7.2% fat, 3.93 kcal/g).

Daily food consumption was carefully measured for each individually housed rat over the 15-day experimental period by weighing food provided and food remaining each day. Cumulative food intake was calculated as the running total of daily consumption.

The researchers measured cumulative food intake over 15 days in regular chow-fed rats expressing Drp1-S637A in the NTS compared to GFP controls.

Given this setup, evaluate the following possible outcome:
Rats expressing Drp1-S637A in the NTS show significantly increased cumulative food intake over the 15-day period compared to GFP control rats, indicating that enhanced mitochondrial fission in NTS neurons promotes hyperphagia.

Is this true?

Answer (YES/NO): YES